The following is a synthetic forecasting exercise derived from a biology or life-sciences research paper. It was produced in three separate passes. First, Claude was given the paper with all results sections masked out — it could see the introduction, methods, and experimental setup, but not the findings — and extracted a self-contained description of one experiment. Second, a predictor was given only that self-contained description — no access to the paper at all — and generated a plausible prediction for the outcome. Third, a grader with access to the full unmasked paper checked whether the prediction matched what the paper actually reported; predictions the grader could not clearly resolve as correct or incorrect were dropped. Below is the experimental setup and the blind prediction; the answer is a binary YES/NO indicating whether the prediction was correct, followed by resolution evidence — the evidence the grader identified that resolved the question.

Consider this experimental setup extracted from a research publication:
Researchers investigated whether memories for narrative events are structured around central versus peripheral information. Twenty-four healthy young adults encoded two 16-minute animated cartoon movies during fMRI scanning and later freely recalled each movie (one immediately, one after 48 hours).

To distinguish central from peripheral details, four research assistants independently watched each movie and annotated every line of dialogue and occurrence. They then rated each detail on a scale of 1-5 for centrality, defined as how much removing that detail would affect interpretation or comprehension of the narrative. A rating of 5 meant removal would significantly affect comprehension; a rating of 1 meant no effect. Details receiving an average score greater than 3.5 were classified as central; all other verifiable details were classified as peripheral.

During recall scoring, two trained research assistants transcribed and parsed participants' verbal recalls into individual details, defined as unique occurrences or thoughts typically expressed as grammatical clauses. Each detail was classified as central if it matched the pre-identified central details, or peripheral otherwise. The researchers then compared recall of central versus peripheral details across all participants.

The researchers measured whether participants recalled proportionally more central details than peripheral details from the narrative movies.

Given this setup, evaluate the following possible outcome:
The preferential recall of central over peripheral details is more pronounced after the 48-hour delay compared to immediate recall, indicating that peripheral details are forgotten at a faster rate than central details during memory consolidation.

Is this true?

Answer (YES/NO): NO